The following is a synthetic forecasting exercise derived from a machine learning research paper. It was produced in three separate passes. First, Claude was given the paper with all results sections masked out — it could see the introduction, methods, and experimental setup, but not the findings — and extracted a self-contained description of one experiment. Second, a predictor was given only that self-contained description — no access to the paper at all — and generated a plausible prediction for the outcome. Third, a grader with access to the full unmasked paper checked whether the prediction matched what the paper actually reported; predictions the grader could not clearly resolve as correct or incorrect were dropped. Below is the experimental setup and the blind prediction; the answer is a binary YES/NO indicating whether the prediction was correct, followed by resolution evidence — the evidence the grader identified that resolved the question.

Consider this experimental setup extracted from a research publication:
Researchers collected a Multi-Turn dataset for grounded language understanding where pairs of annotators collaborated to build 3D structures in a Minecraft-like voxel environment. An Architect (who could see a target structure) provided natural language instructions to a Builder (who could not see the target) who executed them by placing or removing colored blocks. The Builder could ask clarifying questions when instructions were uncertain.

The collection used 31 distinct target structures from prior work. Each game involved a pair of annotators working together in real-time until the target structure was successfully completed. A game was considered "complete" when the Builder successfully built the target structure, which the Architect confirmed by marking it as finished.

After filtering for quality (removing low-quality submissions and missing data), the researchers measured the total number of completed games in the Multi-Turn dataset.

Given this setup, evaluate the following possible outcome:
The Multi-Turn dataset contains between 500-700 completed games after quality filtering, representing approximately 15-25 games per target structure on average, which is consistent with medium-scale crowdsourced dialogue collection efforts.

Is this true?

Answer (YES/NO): NO